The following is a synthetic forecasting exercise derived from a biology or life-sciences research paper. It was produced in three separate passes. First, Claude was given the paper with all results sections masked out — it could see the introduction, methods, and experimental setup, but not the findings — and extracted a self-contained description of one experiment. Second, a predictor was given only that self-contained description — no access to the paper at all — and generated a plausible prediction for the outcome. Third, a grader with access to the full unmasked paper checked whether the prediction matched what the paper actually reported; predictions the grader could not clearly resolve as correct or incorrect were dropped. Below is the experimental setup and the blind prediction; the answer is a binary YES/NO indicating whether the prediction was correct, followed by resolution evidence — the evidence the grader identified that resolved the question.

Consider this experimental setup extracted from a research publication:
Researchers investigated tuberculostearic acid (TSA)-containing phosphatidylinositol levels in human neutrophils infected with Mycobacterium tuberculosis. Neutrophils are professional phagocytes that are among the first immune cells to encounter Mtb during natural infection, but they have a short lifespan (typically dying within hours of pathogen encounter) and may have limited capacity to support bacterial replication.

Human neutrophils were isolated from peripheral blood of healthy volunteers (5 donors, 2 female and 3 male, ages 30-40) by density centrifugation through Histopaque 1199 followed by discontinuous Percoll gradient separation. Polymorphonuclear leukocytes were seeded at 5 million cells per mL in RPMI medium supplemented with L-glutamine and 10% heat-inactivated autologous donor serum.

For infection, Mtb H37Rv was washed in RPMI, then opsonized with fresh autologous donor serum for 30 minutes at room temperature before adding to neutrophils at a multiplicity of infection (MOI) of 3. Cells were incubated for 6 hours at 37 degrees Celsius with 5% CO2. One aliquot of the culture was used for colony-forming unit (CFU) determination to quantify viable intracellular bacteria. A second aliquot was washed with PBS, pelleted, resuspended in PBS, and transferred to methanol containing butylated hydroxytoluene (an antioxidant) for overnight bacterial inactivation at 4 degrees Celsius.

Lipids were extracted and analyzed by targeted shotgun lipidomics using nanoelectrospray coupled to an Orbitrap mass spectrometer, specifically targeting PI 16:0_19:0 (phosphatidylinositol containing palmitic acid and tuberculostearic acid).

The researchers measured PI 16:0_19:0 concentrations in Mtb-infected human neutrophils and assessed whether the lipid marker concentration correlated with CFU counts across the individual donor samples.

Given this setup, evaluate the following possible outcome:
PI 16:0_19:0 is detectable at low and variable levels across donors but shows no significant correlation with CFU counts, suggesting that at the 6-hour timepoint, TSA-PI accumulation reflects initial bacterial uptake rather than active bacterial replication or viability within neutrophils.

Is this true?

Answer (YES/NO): NO